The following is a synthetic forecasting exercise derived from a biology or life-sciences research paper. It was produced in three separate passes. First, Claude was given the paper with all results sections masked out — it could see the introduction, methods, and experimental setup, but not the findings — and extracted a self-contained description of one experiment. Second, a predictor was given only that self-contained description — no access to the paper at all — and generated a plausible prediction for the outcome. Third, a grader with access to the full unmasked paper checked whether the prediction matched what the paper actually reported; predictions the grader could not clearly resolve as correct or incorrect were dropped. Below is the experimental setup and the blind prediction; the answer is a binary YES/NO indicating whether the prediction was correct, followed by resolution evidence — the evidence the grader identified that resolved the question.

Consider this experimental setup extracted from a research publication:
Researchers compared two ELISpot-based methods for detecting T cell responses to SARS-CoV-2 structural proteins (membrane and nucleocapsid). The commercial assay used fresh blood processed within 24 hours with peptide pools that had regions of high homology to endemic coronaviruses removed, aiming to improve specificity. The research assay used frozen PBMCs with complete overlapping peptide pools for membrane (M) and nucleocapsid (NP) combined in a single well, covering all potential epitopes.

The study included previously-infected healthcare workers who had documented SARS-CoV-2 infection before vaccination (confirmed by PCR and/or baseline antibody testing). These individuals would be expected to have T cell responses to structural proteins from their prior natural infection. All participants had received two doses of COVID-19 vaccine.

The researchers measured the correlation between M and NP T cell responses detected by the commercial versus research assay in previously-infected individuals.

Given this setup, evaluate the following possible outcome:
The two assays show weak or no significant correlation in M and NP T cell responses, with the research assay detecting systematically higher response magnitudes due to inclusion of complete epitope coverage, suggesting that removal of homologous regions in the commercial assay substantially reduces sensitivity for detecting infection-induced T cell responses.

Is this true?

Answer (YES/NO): NO